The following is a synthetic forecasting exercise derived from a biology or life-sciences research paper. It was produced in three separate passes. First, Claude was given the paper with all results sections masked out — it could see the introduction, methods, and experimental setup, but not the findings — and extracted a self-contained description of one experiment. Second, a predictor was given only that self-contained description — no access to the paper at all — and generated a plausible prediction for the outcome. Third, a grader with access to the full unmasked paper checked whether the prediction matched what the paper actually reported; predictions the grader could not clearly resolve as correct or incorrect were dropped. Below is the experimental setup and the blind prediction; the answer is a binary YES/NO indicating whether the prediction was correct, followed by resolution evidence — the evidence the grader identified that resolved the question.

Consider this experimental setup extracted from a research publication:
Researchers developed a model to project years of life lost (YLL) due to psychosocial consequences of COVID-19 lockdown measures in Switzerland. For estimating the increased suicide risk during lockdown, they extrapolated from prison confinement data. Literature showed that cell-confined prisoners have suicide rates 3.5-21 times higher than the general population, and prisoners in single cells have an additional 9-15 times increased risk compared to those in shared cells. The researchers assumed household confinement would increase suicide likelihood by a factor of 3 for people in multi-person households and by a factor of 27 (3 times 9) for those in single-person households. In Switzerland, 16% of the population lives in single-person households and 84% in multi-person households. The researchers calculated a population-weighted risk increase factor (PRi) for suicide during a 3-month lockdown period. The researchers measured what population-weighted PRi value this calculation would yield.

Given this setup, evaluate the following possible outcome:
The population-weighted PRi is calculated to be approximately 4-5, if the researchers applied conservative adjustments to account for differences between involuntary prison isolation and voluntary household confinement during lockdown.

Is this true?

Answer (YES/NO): NO